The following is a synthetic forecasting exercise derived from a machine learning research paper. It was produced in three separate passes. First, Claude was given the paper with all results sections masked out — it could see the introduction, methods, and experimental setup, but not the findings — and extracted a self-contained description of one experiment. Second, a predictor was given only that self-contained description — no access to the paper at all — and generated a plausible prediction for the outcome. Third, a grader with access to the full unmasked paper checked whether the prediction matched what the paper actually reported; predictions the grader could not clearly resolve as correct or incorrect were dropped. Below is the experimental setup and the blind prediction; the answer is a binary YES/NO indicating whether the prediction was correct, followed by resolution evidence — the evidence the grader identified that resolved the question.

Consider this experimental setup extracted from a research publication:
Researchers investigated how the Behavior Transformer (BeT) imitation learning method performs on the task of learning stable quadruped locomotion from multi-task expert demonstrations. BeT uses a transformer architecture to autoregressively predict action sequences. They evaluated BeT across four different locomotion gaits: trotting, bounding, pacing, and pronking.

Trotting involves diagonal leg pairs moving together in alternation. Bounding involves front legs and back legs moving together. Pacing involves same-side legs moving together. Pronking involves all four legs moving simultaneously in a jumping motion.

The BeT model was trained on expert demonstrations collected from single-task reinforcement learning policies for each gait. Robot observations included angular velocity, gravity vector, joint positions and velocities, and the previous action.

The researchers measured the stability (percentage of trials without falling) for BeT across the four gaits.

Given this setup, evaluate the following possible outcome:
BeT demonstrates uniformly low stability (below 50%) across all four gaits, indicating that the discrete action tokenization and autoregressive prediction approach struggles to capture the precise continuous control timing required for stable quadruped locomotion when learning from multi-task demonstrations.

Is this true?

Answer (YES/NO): NO